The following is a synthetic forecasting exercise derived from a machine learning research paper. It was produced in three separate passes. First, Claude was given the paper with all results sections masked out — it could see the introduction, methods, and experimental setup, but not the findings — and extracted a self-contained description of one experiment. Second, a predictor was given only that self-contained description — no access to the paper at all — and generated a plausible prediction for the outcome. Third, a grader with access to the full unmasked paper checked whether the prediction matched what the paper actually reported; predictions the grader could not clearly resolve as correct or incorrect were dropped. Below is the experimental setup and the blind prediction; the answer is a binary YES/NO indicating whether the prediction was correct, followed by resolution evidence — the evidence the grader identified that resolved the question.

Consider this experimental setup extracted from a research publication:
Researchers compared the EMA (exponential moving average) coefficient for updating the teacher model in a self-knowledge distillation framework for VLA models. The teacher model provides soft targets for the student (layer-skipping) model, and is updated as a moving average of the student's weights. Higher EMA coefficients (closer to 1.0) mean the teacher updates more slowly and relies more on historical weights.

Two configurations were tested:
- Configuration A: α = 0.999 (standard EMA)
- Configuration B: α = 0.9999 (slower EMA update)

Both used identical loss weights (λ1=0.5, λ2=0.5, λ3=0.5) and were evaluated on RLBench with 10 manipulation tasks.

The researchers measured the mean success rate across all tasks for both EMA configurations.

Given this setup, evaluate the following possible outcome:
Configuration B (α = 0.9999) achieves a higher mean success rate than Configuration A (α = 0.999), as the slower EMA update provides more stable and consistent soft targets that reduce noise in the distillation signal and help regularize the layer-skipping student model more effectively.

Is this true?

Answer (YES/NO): NO